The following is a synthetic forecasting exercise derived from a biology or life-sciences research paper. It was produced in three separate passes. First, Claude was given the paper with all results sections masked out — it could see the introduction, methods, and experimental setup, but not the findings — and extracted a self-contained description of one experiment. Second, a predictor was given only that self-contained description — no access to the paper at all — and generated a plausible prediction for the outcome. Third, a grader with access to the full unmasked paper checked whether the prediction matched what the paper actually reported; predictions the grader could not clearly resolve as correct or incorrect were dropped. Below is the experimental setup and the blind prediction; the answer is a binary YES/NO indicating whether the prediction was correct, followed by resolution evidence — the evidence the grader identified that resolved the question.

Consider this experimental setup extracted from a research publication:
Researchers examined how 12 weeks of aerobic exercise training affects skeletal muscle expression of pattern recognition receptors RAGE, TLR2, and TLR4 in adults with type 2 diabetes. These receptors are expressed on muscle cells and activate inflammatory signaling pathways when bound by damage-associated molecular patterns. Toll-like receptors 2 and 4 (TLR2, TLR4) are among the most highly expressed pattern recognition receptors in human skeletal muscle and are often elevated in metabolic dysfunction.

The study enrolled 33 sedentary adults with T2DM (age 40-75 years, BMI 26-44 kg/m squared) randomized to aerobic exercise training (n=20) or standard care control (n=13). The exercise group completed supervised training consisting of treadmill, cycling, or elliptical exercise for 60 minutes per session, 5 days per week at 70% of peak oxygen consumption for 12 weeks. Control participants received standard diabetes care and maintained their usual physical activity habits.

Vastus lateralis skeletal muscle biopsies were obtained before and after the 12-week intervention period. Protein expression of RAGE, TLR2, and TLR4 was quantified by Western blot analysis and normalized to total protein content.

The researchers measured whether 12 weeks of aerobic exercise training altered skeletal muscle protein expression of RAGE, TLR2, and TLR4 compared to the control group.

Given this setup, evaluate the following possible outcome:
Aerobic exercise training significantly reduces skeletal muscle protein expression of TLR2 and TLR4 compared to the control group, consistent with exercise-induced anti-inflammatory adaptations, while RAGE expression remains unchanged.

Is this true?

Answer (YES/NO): NO